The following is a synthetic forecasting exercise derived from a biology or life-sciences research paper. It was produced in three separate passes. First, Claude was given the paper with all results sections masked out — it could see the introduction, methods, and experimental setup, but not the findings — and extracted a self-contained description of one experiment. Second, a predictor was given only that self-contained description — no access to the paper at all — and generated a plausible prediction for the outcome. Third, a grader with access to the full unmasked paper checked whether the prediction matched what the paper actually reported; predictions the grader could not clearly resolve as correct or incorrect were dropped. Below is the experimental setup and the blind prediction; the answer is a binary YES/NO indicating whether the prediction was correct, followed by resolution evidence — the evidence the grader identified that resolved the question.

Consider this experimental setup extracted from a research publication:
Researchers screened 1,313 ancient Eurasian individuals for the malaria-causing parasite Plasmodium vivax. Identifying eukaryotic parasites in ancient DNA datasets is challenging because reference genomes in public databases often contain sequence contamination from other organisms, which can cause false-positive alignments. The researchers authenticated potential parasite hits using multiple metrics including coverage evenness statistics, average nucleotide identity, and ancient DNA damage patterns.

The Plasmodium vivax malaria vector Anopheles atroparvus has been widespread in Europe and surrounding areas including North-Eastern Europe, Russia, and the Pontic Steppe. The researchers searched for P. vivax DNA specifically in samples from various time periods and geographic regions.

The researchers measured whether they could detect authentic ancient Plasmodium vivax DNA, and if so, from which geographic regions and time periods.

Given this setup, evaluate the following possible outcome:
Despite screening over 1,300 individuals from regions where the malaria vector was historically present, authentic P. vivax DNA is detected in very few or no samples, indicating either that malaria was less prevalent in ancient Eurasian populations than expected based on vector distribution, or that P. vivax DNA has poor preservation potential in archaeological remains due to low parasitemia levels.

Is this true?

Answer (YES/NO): NO